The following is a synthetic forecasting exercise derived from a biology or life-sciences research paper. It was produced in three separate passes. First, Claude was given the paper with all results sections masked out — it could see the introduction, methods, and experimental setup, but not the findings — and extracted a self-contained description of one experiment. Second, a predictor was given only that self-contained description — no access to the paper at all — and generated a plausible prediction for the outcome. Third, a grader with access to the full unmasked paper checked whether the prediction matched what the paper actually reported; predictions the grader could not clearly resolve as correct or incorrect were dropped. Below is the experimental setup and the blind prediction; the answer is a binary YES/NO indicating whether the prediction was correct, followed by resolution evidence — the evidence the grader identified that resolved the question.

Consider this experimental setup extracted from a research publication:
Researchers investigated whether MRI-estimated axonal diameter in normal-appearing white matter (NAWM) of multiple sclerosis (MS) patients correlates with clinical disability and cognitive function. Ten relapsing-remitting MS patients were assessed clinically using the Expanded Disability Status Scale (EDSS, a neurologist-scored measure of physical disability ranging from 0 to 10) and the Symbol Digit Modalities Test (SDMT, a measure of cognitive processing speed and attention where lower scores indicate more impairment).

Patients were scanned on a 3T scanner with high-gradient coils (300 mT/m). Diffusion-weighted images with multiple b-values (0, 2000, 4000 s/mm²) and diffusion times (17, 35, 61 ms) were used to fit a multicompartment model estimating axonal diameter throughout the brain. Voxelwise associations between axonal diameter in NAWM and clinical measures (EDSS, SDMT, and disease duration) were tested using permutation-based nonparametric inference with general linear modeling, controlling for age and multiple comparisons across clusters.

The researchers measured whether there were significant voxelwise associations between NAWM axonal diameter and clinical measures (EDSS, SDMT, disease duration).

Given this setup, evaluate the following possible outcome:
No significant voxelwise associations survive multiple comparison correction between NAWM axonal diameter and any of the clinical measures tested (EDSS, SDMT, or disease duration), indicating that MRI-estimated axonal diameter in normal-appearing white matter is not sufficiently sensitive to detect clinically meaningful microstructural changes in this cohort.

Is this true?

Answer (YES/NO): NO